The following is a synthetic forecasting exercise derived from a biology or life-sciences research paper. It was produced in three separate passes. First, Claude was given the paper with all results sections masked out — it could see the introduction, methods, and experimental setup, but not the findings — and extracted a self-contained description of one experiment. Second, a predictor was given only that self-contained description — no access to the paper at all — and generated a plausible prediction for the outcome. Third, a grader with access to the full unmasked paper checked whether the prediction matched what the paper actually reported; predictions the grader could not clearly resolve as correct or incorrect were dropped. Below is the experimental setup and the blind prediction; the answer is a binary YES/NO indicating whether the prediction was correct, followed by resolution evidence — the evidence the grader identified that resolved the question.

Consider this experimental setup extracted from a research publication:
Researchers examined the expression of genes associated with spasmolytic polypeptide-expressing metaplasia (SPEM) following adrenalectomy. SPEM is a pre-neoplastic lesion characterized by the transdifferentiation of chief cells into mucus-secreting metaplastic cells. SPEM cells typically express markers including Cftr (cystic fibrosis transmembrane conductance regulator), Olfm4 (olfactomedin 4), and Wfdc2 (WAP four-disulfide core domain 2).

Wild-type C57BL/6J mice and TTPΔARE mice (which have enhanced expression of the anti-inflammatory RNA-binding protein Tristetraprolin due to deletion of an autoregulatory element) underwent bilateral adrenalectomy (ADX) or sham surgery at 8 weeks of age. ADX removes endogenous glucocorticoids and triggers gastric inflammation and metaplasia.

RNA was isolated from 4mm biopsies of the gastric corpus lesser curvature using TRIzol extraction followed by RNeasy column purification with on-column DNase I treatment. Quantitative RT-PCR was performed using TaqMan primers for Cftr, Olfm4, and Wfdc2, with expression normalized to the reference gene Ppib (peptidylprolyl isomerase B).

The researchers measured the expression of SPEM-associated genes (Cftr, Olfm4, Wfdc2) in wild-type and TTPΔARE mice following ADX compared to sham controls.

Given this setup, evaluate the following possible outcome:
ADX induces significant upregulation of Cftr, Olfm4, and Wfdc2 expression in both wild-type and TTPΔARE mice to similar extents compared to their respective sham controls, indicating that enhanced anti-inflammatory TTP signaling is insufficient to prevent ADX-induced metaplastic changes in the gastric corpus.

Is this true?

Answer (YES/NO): NO